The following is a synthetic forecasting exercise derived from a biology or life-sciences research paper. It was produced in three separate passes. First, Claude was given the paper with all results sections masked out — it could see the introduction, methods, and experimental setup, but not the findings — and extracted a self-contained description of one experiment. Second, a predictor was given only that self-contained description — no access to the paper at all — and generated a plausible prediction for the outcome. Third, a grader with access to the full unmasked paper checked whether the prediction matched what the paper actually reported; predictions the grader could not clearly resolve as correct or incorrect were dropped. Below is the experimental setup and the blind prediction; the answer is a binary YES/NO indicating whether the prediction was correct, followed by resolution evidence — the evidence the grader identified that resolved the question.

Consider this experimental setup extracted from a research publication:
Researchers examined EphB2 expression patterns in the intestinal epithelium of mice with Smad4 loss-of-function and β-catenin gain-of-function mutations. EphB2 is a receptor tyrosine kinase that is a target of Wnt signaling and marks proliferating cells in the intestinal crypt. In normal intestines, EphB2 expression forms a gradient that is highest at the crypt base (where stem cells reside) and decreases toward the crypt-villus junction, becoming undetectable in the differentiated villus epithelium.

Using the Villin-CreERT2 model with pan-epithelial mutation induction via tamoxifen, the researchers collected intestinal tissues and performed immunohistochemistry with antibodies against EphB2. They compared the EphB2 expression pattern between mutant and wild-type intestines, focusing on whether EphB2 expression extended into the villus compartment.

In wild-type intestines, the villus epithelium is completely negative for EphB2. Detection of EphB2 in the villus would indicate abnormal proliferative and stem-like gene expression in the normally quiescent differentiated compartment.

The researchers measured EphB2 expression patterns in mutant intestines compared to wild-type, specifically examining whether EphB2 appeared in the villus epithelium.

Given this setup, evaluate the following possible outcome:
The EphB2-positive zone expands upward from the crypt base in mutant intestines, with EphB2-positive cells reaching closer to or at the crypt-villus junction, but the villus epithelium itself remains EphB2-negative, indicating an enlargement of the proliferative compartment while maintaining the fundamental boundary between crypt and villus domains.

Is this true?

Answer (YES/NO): NO